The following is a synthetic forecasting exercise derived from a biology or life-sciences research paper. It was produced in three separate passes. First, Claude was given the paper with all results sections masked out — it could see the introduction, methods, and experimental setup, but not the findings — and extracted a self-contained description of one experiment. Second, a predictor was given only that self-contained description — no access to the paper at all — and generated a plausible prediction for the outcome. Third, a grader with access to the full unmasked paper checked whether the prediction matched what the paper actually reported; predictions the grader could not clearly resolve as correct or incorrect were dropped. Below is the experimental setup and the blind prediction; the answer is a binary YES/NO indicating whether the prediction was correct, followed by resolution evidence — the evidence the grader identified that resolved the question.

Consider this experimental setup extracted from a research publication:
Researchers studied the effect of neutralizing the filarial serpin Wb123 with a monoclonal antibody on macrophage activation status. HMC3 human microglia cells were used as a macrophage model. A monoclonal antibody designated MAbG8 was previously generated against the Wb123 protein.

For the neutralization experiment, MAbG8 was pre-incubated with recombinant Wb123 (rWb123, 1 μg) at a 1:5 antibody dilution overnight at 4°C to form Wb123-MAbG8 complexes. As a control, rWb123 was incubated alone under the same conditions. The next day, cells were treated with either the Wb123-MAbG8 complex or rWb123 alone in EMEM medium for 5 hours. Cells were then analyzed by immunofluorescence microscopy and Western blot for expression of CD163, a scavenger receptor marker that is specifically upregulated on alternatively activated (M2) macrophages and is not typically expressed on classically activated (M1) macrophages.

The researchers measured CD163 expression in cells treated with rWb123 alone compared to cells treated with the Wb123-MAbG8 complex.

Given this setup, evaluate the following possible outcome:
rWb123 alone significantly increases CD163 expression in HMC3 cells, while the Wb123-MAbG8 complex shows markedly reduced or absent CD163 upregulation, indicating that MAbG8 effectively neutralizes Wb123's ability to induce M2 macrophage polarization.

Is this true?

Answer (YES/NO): YES